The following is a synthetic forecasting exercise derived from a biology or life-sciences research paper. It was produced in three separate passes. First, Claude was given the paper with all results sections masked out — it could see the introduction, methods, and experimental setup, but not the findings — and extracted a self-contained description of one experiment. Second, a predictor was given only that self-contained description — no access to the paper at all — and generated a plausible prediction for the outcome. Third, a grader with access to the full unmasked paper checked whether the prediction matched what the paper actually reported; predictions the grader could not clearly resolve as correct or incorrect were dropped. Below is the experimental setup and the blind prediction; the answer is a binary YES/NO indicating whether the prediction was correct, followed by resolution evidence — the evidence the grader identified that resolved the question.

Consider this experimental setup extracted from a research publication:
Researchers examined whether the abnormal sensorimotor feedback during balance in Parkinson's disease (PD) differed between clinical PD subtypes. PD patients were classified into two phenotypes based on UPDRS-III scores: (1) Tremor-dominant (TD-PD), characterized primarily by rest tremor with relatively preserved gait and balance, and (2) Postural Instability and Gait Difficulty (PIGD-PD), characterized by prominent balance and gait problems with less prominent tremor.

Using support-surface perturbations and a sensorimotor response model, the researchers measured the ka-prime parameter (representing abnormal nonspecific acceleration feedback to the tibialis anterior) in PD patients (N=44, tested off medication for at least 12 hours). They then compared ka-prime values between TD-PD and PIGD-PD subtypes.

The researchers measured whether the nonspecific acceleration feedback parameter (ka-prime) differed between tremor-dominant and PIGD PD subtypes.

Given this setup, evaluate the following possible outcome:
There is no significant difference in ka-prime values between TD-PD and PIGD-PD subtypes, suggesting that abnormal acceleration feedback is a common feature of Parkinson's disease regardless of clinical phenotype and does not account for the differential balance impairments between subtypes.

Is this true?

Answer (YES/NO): YES